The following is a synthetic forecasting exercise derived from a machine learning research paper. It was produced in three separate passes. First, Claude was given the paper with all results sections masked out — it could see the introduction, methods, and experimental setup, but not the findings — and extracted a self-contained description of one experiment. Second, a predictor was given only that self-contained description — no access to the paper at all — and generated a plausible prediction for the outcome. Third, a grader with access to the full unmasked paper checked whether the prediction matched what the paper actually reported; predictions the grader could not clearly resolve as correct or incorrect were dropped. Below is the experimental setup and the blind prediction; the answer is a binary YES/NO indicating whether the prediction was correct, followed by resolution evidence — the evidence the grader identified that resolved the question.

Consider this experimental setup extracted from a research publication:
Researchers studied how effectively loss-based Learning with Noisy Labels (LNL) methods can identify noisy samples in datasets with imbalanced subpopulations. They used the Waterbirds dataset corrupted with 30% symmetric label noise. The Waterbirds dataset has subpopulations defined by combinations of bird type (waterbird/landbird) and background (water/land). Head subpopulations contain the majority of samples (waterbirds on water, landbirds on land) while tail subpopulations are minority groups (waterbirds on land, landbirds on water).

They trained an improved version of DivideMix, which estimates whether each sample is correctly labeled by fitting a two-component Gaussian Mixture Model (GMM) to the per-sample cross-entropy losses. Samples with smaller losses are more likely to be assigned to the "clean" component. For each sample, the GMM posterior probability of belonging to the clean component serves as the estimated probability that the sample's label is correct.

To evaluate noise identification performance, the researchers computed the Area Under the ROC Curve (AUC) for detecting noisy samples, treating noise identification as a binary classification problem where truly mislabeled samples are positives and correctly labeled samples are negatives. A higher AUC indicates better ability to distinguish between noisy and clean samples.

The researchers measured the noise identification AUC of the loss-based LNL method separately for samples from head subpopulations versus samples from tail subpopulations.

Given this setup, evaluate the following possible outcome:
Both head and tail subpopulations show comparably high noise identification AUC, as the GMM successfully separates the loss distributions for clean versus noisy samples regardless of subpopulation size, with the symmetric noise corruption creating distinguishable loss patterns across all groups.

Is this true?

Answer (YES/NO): NO